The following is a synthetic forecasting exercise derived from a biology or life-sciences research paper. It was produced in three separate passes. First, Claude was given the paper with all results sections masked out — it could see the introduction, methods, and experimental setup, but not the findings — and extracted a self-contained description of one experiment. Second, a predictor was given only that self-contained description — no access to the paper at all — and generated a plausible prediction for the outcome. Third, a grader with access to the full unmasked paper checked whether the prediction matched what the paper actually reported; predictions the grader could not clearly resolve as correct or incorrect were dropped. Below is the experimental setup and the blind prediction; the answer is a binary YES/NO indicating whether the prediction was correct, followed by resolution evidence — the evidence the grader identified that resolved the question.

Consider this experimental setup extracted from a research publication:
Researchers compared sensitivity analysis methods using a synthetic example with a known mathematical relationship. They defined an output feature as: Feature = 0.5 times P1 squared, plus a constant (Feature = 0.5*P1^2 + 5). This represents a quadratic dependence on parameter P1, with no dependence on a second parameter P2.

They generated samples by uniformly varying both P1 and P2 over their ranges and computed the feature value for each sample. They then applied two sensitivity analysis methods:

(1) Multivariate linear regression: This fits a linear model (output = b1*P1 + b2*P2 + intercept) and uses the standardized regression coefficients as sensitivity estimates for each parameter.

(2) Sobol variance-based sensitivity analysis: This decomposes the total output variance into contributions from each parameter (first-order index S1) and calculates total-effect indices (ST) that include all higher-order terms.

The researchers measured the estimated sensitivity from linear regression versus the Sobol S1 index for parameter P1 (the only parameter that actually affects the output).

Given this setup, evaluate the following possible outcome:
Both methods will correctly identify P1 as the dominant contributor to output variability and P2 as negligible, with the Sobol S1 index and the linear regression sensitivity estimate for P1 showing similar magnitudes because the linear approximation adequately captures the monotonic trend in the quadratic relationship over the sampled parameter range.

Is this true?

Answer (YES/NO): NO